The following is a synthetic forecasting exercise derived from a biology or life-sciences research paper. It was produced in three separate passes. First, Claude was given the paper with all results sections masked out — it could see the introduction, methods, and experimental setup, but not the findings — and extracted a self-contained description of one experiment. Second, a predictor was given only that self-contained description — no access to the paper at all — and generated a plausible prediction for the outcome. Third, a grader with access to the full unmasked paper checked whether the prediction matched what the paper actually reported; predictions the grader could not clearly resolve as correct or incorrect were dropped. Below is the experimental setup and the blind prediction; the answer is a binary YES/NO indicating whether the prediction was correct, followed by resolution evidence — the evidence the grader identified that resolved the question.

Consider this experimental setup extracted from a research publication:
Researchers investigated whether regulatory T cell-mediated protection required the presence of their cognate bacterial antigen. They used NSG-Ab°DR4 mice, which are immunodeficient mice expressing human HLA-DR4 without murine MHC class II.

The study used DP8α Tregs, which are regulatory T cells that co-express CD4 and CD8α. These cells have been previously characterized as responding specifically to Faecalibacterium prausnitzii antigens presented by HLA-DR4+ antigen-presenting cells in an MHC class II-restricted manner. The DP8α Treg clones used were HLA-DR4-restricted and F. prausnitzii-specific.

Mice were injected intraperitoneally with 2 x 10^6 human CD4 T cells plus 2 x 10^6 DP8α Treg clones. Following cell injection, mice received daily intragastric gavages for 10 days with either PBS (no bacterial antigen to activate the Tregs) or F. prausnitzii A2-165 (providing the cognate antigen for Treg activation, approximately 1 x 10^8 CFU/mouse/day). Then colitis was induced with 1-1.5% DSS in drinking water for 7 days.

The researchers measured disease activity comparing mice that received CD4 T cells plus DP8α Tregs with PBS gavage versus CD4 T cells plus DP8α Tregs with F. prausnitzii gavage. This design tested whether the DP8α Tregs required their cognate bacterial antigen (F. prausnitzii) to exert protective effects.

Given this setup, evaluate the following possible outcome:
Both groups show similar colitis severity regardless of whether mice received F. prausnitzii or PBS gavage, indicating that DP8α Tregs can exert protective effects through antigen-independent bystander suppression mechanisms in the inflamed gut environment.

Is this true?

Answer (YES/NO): NO